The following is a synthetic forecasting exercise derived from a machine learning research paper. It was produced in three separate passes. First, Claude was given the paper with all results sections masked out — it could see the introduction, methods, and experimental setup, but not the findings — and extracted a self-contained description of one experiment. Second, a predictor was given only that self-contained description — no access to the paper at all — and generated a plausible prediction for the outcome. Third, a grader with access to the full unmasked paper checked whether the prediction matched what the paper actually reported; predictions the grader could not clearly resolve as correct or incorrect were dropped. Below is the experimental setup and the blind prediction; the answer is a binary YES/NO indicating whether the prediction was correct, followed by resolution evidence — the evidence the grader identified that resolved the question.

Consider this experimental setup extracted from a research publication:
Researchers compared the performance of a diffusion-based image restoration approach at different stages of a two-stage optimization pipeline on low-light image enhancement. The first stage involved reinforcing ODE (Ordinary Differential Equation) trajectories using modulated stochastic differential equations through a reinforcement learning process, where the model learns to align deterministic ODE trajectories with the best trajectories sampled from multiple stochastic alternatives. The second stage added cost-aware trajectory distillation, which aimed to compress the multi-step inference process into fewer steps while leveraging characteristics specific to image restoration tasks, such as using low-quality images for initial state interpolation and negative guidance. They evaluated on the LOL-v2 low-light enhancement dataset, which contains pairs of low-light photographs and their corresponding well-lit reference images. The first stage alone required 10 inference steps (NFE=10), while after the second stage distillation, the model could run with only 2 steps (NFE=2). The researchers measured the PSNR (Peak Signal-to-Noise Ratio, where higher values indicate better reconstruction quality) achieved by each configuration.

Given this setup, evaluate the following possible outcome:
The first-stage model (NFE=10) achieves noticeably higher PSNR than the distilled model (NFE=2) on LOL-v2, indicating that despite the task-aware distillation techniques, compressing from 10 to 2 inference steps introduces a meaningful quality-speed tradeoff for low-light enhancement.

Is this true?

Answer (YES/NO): NO